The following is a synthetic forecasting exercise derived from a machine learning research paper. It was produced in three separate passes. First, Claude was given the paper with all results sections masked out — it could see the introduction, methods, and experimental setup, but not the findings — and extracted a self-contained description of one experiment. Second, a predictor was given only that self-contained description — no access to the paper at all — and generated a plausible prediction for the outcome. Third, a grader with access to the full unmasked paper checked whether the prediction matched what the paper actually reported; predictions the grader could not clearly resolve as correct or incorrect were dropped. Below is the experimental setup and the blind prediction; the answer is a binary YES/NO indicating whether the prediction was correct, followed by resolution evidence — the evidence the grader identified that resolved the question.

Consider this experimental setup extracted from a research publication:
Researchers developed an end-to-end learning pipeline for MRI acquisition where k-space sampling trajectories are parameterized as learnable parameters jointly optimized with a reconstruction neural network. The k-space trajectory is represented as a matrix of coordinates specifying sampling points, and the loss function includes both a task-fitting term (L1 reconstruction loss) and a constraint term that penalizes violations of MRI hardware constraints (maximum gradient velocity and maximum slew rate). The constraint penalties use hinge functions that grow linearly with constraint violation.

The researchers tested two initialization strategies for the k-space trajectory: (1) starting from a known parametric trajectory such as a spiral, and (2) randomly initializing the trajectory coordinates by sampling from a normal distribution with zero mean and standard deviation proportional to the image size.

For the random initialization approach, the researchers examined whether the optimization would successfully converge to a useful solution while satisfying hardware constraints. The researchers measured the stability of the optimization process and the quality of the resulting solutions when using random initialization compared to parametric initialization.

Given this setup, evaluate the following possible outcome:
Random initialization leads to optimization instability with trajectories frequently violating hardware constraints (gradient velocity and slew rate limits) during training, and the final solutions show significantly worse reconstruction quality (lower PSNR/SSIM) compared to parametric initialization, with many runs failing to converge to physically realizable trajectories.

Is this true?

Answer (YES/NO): YES